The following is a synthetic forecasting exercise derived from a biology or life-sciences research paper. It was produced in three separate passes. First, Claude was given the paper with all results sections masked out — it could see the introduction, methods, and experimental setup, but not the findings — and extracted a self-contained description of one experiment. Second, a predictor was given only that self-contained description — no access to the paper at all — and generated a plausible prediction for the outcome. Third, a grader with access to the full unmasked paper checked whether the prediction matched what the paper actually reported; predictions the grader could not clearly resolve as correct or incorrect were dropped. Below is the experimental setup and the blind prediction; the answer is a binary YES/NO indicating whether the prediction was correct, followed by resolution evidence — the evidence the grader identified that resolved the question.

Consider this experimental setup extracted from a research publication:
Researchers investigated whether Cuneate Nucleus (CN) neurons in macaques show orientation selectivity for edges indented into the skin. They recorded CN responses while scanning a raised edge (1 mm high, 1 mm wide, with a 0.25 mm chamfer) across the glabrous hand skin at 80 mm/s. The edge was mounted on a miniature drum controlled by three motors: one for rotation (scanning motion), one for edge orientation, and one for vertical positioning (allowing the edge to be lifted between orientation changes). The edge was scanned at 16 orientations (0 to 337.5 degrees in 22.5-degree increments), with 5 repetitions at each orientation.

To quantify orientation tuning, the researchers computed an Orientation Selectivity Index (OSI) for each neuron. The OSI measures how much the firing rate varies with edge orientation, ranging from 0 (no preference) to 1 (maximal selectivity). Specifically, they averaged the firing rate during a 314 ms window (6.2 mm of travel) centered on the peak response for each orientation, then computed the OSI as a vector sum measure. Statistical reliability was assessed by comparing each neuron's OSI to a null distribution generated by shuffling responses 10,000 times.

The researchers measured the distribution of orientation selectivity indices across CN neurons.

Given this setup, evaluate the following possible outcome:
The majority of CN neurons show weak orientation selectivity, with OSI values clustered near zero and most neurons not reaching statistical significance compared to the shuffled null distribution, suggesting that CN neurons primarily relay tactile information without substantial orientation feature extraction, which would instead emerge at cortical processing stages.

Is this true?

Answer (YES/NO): NO